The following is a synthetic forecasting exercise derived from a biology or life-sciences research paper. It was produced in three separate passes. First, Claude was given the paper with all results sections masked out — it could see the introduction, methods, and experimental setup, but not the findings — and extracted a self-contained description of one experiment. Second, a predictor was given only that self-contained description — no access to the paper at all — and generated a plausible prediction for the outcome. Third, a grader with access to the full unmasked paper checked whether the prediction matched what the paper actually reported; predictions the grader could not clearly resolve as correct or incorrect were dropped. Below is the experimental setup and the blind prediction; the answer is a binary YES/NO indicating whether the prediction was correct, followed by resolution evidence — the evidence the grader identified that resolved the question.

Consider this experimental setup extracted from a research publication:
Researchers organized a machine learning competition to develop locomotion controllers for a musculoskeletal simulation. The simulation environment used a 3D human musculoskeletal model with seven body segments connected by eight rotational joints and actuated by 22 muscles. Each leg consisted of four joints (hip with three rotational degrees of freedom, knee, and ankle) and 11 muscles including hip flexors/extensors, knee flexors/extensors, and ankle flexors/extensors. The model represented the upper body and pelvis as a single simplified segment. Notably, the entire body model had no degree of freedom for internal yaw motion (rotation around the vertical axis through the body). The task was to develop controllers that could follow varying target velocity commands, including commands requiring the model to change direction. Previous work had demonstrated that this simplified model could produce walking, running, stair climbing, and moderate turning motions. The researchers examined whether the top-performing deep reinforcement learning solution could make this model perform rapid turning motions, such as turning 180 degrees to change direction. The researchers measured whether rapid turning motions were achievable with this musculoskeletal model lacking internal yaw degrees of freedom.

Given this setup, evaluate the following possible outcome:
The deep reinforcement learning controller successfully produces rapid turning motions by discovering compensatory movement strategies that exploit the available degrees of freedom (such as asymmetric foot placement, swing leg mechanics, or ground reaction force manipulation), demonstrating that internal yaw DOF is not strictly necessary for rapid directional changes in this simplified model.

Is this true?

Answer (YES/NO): YES